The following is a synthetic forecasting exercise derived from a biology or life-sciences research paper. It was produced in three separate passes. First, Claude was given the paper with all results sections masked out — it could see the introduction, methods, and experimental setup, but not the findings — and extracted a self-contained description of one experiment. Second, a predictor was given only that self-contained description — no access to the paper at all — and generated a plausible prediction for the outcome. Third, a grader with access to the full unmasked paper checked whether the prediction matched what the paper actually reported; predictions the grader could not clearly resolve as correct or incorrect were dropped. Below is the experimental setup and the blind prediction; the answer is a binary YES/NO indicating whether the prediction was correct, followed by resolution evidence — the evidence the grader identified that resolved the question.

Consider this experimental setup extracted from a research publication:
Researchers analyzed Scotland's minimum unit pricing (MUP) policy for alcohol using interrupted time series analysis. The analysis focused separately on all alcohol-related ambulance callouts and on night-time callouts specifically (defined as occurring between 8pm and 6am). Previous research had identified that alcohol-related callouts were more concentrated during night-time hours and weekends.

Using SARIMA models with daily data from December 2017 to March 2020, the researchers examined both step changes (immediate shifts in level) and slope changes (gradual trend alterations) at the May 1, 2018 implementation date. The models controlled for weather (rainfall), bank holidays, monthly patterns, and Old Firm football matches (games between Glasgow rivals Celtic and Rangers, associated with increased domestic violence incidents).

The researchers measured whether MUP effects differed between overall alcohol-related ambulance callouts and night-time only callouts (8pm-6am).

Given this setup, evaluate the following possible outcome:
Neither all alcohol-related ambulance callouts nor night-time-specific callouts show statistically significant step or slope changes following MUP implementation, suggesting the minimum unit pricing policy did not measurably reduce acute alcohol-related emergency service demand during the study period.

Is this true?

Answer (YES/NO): YES